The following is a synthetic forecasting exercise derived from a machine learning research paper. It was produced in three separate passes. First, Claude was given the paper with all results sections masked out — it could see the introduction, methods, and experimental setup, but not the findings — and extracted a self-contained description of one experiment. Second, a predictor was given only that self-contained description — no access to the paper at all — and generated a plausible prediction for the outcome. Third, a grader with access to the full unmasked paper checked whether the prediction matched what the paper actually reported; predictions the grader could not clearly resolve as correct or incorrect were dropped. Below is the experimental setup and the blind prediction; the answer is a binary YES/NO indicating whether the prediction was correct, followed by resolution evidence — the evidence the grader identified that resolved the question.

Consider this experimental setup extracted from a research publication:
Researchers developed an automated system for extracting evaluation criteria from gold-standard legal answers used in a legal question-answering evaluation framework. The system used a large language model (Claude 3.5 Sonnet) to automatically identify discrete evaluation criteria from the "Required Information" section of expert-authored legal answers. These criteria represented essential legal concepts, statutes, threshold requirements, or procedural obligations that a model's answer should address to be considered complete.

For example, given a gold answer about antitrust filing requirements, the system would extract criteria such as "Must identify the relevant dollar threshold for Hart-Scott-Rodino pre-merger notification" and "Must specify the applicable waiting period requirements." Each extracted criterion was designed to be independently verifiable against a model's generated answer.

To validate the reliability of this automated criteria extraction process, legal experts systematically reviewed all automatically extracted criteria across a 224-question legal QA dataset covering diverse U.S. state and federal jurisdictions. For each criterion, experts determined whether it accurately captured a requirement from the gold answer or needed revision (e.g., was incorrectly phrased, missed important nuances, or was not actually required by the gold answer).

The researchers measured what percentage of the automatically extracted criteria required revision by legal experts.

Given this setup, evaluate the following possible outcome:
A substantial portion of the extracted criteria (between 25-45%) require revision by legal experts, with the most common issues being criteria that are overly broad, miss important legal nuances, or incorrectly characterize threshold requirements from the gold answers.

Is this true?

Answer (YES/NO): NO